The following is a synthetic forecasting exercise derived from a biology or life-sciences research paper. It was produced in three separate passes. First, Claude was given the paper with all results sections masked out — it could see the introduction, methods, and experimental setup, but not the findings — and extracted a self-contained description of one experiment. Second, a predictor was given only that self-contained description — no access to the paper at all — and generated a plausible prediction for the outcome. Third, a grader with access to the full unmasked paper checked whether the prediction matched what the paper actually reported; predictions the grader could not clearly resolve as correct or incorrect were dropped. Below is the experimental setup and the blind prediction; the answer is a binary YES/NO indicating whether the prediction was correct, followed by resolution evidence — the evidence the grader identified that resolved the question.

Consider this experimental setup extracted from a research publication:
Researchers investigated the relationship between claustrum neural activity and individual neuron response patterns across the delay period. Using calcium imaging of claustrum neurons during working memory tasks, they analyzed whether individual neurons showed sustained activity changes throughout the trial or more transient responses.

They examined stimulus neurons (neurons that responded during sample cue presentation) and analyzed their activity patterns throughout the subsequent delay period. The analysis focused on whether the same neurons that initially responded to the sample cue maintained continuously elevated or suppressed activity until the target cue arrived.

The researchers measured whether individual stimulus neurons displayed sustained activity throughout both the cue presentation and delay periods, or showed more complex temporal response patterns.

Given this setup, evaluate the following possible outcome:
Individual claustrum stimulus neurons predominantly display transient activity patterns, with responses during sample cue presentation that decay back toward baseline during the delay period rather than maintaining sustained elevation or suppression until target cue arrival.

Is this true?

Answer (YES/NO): YES